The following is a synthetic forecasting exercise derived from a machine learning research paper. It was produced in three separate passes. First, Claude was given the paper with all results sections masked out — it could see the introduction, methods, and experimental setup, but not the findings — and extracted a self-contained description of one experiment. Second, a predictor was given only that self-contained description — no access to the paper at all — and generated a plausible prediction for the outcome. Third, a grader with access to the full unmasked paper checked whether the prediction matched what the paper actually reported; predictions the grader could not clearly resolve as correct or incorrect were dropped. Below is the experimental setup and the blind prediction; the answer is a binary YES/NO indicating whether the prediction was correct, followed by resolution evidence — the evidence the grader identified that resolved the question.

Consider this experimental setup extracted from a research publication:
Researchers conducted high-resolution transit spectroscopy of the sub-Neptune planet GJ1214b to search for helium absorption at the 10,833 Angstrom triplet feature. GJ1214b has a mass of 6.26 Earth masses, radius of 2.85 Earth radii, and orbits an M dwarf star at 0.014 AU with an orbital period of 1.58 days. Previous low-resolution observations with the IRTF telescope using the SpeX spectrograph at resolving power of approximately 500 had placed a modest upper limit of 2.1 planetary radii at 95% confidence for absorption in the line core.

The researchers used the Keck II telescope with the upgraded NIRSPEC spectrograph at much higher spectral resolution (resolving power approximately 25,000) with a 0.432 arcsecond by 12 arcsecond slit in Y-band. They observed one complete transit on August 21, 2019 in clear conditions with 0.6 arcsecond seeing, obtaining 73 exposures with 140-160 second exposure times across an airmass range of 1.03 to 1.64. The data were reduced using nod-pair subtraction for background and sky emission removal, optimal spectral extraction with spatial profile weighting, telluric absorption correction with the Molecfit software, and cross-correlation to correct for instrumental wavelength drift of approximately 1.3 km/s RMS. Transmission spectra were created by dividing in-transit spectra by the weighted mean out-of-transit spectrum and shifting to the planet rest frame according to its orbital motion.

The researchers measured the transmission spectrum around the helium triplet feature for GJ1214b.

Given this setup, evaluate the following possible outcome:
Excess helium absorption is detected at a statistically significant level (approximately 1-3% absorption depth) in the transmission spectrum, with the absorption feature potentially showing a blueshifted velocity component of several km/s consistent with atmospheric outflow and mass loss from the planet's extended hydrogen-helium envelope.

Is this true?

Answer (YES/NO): NO